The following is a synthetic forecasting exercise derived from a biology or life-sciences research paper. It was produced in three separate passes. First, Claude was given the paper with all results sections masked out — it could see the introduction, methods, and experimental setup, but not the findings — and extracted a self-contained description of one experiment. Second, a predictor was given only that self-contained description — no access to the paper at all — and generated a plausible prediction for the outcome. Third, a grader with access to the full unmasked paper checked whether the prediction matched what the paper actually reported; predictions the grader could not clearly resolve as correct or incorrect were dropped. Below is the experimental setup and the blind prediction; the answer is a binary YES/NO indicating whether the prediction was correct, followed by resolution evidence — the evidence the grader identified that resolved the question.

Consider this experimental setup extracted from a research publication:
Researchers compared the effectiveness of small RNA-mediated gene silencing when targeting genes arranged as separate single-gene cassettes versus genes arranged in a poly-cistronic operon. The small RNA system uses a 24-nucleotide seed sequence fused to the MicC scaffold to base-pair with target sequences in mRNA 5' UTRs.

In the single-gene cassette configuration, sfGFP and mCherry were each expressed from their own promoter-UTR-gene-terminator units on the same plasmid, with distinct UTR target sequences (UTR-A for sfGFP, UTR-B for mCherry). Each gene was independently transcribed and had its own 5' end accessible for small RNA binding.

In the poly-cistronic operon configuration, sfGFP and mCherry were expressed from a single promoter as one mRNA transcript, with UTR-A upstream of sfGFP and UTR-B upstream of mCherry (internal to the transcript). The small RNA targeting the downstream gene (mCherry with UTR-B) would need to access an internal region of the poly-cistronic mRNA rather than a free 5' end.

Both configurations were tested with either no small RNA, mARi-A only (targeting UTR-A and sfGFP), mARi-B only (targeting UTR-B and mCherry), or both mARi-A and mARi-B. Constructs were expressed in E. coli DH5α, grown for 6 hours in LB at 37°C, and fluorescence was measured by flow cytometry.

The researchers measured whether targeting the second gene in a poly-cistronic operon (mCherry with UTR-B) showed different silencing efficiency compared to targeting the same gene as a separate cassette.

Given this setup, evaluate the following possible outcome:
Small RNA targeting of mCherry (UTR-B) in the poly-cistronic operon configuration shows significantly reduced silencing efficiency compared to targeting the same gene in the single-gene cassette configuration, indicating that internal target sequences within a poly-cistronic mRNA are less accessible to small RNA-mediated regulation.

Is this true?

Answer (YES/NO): NO